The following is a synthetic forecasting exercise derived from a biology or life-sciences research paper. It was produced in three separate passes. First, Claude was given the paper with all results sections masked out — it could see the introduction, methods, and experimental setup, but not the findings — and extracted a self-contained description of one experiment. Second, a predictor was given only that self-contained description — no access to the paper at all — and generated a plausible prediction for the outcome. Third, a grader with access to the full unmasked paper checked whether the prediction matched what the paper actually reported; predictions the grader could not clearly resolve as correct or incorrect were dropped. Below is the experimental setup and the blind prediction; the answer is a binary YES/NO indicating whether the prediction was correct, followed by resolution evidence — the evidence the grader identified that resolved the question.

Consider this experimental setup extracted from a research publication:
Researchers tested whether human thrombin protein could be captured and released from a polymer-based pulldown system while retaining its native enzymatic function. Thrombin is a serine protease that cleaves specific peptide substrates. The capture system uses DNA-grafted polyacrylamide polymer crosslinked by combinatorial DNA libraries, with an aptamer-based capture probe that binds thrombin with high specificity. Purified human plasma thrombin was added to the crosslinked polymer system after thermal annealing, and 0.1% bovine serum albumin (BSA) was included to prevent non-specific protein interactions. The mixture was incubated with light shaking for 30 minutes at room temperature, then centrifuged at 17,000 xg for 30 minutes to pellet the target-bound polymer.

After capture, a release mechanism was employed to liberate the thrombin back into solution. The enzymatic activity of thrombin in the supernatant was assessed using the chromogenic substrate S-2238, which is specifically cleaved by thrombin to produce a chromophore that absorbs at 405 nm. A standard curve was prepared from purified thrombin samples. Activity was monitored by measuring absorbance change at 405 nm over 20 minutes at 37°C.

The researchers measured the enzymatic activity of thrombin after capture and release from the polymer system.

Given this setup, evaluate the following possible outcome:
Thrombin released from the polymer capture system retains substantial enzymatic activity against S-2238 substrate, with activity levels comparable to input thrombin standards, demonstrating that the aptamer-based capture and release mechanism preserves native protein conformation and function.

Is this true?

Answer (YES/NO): YES